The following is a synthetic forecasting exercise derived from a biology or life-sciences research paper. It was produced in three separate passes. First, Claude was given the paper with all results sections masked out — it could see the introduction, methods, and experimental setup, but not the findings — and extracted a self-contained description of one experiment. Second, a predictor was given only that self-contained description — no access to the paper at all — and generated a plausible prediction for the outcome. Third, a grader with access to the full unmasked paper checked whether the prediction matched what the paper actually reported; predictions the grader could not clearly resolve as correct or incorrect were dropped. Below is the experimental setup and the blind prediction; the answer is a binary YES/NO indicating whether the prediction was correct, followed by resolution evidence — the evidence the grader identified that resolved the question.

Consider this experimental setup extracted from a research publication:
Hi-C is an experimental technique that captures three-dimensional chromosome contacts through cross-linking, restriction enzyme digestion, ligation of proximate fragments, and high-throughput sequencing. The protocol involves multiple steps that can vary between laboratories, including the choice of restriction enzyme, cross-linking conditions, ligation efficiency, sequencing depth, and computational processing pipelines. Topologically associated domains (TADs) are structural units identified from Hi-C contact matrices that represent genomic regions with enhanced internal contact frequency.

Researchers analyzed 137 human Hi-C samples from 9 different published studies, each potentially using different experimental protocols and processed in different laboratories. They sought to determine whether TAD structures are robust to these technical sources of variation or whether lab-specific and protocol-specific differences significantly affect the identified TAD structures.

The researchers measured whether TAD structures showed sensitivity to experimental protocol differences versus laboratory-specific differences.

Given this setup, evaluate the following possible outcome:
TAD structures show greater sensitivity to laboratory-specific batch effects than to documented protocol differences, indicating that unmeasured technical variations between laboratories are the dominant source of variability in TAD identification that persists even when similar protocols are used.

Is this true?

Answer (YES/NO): NO